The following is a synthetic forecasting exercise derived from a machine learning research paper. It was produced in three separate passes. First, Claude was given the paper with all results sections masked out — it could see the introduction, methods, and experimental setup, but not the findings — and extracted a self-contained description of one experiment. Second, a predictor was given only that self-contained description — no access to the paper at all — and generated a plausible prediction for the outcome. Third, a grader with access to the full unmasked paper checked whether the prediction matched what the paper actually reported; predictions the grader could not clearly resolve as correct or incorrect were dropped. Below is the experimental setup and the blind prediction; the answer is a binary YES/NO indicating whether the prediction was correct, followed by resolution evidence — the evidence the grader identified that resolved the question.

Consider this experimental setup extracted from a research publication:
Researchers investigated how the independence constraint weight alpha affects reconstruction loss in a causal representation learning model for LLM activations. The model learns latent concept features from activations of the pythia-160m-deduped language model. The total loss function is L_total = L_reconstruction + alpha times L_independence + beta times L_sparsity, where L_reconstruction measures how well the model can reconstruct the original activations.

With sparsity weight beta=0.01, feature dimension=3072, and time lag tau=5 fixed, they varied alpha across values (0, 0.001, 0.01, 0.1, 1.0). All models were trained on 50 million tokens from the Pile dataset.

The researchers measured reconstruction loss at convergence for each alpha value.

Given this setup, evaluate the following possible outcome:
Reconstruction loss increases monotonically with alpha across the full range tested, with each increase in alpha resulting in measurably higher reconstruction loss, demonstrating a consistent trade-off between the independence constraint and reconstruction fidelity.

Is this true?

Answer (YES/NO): NO